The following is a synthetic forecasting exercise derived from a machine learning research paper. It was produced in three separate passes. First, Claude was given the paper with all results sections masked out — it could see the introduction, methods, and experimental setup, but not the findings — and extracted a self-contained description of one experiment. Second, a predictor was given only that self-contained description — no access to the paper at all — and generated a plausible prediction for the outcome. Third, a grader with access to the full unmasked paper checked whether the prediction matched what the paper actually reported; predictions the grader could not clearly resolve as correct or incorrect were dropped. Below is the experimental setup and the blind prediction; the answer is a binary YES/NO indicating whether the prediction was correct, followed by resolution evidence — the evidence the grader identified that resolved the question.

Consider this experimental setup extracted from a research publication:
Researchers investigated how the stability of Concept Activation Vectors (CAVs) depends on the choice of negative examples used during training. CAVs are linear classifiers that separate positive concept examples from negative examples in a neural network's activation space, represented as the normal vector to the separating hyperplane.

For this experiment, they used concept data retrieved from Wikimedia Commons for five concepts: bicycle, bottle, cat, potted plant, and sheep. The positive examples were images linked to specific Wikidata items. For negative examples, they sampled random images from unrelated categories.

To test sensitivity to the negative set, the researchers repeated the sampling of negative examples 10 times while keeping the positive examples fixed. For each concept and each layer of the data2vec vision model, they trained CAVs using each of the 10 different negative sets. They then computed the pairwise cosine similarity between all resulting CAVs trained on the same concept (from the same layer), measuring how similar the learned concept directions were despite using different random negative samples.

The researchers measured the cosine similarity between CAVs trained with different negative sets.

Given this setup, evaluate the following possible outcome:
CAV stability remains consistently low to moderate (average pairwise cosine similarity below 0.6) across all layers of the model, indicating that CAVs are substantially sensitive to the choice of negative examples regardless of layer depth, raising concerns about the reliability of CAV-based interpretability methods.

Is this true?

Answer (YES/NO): NO